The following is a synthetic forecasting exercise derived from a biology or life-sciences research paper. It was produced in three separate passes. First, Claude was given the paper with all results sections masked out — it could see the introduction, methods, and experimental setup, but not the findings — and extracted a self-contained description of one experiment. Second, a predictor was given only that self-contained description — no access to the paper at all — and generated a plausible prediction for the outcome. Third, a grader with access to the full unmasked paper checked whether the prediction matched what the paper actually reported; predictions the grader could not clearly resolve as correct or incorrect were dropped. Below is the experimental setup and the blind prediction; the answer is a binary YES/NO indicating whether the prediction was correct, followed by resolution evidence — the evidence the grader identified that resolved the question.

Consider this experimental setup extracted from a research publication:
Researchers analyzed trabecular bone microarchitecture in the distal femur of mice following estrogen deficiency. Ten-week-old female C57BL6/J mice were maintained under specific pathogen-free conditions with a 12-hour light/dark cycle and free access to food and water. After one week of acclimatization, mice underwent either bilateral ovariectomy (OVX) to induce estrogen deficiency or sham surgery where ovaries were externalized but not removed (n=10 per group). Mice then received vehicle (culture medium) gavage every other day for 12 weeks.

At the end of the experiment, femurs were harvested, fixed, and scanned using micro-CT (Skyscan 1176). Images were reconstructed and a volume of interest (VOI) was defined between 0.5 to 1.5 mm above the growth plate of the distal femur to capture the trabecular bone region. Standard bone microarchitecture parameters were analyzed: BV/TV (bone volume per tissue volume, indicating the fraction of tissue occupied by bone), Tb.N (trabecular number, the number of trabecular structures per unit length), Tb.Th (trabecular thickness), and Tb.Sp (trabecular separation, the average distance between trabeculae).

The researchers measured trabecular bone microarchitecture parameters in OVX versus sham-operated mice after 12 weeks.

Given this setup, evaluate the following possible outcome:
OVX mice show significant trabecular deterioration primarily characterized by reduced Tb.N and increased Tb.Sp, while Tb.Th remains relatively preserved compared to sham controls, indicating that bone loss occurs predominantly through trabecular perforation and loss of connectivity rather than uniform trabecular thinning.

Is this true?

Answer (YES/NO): YES